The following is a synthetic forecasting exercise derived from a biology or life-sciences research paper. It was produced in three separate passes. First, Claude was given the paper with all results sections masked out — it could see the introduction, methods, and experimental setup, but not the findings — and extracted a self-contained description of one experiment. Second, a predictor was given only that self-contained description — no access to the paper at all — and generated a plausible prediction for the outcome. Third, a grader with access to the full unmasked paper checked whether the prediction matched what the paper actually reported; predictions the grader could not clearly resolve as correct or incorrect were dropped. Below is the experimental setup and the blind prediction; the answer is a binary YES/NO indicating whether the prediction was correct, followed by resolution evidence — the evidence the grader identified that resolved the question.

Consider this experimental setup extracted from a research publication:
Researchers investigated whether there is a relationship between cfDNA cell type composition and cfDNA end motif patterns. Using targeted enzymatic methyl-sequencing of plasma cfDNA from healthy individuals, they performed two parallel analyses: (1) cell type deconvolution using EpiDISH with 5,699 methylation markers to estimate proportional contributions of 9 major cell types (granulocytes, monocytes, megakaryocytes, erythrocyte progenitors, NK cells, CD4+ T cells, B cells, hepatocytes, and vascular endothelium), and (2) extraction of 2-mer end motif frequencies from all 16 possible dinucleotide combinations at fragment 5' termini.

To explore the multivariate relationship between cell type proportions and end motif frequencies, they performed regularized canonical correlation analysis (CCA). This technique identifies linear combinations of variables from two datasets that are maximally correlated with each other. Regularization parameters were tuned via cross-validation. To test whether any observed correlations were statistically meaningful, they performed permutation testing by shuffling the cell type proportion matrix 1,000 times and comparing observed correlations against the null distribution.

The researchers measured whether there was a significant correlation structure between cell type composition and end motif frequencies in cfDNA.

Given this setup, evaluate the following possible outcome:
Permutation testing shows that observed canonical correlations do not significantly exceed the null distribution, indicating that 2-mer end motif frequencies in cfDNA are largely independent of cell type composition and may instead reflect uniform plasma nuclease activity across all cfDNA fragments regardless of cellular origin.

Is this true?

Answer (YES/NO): NO